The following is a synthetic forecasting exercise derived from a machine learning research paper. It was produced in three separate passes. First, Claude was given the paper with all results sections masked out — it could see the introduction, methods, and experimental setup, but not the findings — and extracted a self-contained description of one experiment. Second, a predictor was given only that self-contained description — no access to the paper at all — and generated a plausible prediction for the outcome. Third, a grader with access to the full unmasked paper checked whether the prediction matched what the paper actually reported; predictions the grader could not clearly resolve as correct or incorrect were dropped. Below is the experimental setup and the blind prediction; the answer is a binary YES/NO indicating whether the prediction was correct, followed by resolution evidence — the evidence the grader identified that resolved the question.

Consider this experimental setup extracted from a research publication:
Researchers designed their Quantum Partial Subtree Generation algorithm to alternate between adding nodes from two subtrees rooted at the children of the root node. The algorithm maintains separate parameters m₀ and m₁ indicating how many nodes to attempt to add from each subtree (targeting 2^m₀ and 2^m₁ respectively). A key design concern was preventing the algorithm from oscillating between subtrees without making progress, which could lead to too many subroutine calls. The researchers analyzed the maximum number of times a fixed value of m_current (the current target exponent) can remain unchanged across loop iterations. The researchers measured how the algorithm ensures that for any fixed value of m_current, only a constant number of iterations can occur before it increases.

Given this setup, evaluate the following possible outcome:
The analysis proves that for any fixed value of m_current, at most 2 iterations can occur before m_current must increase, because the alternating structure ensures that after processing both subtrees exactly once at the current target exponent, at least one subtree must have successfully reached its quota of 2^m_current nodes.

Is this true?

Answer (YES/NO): NO